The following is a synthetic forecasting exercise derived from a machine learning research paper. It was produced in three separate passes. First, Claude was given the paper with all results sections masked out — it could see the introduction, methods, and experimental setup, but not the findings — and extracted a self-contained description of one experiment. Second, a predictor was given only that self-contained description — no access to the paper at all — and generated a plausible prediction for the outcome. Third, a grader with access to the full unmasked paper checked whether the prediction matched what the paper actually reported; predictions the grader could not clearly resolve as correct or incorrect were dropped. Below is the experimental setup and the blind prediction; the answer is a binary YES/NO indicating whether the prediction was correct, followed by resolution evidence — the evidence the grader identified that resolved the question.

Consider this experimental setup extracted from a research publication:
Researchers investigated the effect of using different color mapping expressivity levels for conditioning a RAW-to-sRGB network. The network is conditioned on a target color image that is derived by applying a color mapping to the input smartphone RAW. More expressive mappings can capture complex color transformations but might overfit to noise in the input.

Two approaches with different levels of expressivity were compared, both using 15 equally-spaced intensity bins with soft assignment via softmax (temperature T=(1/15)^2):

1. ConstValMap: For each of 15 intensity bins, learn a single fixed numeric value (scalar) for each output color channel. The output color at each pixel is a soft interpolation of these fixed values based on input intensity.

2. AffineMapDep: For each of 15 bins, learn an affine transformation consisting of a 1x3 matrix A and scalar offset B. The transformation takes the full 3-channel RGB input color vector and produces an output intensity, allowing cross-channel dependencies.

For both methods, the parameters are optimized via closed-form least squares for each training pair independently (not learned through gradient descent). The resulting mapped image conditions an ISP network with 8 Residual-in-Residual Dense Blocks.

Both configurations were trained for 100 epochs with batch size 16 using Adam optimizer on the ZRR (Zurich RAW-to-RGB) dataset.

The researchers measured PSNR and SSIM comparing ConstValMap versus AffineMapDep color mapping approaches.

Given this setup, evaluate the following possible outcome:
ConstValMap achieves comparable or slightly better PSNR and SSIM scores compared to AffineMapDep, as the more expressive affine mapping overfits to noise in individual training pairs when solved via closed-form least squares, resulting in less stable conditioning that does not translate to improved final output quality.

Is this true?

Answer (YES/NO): NO